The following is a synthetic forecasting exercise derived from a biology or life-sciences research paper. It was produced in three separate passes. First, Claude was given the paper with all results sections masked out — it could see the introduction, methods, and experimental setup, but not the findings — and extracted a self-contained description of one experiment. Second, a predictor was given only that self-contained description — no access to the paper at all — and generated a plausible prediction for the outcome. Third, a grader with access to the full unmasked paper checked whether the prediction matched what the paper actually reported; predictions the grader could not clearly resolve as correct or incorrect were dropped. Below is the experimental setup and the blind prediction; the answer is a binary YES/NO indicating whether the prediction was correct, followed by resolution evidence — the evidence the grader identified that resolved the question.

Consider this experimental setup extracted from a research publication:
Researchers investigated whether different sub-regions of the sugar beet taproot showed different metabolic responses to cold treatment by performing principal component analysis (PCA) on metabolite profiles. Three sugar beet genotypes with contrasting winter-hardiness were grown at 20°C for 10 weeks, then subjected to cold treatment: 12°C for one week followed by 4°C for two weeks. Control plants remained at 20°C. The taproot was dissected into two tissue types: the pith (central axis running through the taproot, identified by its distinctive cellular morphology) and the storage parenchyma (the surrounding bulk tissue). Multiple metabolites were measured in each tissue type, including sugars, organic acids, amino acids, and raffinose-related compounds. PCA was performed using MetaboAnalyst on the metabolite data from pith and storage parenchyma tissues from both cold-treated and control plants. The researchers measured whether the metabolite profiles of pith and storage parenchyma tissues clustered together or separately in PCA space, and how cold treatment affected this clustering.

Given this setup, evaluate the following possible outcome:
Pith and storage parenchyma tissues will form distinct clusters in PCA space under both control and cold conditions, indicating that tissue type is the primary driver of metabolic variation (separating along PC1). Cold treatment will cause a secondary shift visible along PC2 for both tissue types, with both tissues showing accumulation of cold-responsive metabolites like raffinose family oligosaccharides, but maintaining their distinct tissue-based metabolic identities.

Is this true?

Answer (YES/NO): NO